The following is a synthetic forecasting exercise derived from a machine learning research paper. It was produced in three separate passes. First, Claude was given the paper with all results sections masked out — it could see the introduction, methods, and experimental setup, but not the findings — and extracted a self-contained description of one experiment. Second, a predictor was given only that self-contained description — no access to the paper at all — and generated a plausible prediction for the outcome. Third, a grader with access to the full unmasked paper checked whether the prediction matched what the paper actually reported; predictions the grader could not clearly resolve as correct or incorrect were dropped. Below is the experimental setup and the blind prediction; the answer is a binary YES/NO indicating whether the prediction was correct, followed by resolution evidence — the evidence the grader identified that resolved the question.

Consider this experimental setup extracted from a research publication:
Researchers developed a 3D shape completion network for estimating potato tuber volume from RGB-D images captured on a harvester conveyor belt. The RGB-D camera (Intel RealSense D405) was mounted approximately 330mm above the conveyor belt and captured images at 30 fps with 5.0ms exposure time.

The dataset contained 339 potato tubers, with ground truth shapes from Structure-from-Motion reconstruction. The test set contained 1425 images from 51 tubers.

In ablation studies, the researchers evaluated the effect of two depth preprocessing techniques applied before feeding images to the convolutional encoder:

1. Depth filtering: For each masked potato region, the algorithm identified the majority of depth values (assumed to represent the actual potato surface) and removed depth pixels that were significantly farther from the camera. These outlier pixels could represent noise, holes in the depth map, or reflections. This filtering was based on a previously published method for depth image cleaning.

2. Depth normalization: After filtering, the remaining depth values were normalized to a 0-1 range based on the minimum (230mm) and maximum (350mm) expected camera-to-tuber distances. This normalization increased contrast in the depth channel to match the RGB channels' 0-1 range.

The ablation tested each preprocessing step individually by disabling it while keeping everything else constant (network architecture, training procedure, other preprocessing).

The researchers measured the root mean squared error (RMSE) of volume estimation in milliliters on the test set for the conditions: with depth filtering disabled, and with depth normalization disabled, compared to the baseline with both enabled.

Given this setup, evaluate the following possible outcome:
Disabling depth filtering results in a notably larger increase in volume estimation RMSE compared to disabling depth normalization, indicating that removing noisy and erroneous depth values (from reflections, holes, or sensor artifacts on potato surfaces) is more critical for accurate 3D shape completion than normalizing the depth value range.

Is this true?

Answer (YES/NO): YES